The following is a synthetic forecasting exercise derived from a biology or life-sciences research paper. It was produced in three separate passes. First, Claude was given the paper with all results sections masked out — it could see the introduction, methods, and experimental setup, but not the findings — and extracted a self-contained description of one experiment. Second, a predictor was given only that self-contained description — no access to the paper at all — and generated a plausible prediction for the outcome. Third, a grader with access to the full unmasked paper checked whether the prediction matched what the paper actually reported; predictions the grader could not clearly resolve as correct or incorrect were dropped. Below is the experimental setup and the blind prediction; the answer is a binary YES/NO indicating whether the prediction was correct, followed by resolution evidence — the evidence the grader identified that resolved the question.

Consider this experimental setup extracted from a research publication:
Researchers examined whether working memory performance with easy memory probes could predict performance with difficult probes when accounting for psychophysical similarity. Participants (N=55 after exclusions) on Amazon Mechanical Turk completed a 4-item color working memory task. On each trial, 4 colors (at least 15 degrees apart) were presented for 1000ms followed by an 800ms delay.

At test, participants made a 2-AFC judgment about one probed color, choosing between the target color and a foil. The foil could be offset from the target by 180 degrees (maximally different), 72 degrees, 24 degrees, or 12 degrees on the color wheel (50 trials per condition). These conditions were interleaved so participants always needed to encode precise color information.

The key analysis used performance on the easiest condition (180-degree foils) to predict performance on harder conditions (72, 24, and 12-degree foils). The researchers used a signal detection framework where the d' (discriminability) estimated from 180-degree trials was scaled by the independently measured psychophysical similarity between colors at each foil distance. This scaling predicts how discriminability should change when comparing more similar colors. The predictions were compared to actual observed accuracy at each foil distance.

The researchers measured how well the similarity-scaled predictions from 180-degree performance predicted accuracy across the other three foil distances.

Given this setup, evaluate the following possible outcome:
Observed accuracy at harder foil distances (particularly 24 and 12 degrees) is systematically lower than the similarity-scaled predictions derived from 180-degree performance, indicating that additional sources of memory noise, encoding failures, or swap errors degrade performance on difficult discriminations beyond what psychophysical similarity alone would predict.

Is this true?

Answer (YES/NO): NO